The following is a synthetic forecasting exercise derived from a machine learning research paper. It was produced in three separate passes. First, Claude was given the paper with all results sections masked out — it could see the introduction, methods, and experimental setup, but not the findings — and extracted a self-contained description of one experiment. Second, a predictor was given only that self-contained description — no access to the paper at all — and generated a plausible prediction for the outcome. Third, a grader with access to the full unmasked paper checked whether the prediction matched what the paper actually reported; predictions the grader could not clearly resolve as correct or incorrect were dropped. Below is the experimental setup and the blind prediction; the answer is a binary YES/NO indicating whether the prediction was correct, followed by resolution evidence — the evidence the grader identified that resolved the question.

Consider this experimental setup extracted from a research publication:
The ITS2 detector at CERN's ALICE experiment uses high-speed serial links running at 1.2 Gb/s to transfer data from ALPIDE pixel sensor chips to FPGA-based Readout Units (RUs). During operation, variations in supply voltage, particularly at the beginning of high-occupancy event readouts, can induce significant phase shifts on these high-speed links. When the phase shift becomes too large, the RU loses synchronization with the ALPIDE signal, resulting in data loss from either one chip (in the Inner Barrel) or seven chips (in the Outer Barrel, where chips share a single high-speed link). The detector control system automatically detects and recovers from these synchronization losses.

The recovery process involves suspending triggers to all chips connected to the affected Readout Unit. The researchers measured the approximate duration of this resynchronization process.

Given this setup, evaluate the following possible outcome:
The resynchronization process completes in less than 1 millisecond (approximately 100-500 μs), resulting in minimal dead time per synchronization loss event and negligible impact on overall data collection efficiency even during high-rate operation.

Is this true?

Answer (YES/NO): NO